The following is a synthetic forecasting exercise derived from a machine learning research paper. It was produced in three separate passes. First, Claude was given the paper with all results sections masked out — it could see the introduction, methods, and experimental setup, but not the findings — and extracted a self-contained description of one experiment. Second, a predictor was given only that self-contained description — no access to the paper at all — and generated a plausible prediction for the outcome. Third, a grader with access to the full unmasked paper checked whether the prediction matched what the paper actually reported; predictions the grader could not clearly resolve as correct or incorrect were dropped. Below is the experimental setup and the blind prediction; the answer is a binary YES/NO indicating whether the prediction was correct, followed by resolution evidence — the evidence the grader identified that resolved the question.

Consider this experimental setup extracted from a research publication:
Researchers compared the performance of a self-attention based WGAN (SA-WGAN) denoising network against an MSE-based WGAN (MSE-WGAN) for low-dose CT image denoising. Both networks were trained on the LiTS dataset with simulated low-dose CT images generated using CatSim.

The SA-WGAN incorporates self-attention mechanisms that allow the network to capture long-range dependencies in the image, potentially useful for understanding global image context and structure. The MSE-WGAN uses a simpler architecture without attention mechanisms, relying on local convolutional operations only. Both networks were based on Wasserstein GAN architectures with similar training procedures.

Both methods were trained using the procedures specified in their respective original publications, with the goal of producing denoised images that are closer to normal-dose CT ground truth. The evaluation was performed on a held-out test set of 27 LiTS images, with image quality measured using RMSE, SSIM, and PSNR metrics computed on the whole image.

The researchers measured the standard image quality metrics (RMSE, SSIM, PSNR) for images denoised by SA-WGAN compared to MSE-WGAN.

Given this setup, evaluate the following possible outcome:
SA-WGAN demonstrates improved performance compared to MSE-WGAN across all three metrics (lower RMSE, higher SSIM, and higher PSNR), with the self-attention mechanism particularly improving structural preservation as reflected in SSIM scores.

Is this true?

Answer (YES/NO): NO